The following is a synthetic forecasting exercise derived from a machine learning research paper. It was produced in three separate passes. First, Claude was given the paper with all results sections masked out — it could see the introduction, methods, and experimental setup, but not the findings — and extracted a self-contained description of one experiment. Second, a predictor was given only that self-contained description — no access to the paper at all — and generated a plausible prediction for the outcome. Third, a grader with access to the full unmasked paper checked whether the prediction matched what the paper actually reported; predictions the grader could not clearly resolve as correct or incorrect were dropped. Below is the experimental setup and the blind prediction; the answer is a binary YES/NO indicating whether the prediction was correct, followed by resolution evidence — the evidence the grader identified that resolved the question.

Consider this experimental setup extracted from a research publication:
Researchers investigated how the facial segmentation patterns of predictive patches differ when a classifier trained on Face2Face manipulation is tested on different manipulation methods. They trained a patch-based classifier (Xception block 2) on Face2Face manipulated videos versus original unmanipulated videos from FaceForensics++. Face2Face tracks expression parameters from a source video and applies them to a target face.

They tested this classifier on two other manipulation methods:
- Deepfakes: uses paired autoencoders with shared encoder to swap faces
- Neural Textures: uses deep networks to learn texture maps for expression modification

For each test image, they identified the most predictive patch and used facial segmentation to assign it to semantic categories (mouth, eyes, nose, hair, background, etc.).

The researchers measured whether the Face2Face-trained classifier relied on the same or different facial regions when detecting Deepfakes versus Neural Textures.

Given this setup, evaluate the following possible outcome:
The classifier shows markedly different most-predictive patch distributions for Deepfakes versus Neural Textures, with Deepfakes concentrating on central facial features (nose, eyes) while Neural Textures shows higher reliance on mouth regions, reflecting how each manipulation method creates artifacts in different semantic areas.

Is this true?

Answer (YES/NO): NO